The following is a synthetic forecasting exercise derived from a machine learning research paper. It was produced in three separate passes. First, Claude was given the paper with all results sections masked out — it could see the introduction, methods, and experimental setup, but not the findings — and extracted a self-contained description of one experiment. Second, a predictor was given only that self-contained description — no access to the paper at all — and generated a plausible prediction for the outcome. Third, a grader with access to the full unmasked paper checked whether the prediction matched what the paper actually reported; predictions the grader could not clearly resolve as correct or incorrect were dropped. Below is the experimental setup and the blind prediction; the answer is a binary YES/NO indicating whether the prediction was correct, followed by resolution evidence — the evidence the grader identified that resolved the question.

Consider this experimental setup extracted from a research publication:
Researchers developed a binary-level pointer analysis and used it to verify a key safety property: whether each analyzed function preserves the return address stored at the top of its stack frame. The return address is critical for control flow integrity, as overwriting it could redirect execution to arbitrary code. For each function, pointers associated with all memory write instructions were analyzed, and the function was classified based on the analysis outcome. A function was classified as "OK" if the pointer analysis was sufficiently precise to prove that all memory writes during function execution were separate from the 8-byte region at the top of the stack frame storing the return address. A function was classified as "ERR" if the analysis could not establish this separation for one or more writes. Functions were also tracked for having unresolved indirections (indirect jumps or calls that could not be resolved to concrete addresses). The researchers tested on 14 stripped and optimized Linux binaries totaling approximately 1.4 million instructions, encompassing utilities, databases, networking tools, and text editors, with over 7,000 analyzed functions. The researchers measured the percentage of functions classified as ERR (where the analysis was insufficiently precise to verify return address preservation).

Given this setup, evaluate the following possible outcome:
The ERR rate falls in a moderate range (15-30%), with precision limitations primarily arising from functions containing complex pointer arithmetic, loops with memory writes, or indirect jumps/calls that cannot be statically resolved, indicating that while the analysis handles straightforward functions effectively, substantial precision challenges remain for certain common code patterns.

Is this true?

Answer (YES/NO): NO